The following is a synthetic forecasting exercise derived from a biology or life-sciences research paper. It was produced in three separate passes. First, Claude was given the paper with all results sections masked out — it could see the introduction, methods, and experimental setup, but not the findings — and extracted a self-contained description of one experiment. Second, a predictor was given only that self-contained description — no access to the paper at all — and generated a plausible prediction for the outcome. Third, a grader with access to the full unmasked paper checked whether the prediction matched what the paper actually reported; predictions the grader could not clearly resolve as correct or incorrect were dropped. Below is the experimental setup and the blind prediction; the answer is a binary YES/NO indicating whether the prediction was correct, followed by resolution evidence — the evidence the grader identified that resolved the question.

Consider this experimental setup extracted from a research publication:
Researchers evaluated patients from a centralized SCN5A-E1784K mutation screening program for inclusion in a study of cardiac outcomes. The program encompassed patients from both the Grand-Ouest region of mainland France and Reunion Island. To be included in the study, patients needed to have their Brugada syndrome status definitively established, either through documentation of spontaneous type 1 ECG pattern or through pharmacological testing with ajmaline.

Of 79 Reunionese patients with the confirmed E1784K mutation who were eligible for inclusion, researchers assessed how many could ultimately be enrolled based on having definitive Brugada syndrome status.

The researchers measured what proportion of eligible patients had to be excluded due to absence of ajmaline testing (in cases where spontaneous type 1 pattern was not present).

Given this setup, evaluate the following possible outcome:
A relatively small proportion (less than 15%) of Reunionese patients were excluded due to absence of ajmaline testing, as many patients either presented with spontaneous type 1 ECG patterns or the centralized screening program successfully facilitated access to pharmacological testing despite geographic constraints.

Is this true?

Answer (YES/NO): NO